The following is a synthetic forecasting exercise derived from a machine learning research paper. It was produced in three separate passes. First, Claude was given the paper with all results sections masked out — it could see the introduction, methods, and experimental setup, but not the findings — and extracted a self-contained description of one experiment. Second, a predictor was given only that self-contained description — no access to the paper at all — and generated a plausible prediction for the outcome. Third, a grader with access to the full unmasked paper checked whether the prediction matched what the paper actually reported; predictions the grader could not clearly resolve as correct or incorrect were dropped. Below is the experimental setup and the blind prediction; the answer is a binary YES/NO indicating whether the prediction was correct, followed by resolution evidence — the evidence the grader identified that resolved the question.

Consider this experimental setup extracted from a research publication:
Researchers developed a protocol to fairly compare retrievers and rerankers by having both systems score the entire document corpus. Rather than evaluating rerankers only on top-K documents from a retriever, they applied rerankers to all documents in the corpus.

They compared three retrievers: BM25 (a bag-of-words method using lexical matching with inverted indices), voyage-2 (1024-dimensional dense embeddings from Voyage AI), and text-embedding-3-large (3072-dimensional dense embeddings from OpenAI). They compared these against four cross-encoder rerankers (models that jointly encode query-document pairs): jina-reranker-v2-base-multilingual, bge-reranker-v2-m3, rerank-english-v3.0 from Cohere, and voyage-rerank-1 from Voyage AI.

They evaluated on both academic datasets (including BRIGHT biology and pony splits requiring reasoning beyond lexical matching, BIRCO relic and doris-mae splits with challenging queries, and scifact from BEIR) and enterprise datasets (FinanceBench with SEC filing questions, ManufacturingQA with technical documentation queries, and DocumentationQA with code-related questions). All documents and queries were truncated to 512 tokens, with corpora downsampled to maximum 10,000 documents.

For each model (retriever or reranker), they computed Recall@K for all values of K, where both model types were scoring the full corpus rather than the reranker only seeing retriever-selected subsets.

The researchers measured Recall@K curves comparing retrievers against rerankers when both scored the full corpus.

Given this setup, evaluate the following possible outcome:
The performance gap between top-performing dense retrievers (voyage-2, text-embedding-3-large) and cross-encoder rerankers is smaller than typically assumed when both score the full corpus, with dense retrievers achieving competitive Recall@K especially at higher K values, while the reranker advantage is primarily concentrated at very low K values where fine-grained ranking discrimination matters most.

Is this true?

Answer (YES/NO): NO